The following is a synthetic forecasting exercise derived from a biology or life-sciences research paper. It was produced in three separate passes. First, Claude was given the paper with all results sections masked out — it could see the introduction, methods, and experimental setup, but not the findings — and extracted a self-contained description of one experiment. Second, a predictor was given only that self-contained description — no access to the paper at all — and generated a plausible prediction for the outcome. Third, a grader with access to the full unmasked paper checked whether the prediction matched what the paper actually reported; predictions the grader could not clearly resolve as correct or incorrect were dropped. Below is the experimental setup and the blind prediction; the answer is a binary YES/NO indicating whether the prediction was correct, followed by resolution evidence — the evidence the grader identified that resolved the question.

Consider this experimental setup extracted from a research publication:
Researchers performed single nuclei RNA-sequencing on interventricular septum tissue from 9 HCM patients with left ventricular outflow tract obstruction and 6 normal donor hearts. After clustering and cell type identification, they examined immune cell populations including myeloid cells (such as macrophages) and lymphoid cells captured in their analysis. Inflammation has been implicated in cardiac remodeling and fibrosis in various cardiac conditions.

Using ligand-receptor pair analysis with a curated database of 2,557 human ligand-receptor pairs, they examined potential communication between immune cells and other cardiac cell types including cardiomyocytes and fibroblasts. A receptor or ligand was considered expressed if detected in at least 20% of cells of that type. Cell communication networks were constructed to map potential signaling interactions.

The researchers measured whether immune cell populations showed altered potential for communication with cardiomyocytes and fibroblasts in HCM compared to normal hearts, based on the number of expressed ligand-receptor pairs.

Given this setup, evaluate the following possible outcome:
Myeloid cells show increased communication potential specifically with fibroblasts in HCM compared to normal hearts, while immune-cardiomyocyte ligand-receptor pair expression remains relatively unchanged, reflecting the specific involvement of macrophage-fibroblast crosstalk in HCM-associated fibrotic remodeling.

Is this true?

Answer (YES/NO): NO